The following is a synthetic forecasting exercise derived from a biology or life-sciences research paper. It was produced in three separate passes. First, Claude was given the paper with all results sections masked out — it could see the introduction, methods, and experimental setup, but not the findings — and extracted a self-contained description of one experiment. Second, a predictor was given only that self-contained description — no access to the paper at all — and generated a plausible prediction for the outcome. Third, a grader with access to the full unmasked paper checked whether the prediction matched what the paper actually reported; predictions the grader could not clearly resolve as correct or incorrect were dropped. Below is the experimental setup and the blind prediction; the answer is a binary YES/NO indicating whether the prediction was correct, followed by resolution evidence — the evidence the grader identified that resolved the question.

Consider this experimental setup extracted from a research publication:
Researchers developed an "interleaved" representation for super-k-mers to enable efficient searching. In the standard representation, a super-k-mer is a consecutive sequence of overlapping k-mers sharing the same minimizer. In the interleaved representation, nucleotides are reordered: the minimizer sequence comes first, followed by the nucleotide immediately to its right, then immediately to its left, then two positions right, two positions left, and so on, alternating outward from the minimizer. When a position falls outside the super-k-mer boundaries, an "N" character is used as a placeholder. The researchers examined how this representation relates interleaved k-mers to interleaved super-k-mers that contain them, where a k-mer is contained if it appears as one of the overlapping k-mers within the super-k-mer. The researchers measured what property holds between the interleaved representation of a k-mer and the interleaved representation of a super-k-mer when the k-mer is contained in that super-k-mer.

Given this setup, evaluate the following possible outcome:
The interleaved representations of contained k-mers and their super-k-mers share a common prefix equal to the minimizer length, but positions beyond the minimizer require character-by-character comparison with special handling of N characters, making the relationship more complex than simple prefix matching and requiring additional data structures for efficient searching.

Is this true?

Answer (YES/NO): NO